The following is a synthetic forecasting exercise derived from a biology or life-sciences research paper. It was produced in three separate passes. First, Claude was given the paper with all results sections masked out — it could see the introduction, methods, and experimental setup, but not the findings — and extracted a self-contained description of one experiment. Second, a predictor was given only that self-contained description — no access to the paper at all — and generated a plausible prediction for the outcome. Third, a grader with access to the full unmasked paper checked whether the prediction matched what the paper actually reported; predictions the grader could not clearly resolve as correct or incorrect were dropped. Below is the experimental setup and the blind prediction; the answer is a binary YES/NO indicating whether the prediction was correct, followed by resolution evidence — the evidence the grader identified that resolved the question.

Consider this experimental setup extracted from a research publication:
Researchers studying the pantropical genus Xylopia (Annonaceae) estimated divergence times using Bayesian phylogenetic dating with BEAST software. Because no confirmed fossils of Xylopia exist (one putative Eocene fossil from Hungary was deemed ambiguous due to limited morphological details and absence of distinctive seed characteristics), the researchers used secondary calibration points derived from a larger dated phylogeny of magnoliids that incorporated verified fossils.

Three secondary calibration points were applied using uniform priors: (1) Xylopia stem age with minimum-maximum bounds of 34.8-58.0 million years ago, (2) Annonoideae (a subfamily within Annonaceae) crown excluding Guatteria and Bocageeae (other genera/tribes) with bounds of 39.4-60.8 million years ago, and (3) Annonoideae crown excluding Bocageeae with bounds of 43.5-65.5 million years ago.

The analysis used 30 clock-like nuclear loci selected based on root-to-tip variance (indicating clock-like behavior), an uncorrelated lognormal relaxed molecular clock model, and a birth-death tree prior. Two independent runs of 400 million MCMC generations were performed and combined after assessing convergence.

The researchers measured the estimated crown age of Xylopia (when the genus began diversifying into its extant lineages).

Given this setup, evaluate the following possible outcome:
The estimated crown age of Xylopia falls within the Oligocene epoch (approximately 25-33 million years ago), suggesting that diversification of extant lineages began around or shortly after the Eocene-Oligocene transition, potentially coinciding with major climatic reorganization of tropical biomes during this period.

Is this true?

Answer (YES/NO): YES